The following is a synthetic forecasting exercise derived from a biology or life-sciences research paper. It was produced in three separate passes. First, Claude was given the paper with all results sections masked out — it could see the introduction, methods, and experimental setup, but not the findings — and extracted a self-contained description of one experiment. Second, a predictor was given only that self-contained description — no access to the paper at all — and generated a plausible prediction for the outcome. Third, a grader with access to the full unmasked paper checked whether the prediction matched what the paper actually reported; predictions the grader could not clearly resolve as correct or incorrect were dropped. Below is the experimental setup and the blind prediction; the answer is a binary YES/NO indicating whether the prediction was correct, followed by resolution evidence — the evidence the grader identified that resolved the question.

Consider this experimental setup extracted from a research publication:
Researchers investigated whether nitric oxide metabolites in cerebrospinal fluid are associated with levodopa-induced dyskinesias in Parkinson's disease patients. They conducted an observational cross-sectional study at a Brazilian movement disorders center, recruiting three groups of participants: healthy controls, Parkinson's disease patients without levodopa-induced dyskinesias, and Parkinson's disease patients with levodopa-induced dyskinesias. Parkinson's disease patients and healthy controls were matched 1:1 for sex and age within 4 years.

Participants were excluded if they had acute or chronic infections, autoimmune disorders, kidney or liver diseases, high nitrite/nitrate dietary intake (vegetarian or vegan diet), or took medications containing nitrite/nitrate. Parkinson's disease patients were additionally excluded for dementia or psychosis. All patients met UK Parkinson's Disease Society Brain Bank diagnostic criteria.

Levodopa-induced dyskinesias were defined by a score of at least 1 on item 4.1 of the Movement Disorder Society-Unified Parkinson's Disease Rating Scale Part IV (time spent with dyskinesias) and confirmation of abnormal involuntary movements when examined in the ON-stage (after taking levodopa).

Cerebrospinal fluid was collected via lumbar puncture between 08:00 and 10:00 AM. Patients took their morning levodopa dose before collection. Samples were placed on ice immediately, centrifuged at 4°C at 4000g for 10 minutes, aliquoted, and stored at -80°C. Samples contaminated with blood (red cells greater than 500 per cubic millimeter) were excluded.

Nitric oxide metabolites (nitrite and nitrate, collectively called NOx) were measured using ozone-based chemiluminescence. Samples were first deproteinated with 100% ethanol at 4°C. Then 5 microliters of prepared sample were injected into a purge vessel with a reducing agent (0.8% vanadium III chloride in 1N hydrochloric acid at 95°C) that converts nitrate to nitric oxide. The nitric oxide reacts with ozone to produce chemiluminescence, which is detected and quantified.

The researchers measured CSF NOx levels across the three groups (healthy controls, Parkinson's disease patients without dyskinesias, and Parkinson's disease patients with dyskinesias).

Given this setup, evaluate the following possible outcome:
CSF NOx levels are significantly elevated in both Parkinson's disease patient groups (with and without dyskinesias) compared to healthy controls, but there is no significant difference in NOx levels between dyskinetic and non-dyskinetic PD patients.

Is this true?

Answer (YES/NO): NO